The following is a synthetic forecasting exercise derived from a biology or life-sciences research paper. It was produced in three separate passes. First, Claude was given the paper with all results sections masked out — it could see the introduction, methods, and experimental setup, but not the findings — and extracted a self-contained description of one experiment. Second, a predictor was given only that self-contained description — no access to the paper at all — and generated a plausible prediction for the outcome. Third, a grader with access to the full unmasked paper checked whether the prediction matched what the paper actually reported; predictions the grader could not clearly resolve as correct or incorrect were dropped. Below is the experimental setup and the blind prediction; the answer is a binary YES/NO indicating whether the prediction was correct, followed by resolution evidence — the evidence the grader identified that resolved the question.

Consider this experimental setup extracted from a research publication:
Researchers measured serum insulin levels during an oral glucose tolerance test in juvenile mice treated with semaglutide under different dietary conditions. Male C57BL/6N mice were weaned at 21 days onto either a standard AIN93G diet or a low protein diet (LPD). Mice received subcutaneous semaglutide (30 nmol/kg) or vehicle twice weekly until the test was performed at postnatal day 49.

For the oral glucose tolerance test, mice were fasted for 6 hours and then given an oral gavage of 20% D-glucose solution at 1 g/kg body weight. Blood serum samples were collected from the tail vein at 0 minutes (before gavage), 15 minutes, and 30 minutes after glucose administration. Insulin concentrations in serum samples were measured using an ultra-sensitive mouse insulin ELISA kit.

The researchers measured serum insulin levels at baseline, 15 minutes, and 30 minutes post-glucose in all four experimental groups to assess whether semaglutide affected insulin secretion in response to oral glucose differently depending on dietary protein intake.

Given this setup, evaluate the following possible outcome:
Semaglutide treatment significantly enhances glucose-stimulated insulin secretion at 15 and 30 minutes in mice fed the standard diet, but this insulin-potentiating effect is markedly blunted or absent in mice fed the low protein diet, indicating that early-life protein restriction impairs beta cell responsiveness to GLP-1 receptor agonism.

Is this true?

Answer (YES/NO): NO